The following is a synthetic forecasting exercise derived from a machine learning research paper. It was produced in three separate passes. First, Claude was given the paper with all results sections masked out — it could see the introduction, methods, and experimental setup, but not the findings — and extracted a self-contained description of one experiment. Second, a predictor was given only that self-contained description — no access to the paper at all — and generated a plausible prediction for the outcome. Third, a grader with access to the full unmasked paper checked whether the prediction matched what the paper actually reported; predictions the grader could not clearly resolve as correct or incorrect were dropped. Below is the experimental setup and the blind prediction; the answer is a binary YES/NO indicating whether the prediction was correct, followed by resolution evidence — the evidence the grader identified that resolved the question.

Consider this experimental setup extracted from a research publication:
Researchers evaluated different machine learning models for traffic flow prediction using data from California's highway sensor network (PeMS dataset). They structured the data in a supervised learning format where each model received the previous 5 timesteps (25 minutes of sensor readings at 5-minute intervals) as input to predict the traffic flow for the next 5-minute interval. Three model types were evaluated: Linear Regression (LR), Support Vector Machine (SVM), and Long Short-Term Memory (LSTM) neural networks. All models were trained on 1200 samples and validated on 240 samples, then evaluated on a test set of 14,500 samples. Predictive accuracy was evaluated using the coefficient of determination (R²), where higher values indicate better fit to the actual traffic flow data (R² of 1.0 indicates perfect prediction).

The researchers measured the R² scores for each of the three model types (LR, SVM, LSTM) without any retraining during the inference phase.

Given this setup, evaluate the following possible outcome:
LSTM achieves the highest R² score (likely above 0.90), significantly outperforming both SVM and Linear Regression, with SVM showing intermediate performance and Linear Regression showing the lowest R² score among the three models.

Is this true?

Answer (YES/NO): NO